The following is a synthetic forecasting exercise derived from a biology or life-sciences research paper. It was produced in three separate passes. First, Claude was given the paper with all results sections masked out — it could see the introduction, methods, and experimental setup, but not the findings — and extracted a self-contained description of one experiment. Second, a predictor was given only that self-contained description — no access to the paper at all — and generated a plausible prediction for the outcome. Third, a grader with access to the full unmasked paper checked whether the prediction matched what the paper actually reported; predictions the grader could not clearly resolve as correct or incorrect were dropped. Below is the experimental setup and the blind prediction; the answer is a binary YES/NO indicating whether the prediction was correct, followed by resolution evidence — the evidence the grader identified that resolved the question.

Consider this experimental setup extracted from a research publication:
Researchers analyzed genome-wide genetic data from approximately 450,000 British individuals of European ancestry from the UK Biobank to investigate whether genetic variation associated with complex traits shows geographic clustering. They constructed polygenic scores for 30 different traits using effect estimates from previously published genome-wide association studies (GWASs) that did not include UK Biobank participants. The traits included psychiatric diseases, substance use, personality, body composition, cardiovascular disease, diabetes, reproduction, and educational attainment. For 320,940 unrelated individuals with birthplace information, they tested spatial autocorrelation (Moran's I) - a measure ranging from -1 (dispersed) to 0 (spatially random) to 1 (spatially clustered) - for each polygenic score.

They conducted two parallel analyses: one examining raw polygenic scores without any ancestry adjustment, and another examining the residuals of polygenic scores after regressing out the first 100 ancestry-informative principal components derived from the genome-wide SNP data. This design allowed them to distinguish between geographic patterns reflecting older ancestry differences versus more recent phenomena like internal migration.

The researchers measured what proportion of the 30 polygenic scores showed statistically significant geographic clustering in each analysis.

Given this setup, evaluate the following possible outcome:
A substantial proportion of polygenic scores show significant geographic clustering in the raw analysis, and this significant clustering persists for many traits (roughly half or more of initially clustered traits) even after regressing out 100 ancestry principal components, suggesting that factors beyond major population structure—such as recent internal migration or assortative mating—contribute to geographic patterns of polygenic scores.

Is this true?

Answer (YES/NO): YES